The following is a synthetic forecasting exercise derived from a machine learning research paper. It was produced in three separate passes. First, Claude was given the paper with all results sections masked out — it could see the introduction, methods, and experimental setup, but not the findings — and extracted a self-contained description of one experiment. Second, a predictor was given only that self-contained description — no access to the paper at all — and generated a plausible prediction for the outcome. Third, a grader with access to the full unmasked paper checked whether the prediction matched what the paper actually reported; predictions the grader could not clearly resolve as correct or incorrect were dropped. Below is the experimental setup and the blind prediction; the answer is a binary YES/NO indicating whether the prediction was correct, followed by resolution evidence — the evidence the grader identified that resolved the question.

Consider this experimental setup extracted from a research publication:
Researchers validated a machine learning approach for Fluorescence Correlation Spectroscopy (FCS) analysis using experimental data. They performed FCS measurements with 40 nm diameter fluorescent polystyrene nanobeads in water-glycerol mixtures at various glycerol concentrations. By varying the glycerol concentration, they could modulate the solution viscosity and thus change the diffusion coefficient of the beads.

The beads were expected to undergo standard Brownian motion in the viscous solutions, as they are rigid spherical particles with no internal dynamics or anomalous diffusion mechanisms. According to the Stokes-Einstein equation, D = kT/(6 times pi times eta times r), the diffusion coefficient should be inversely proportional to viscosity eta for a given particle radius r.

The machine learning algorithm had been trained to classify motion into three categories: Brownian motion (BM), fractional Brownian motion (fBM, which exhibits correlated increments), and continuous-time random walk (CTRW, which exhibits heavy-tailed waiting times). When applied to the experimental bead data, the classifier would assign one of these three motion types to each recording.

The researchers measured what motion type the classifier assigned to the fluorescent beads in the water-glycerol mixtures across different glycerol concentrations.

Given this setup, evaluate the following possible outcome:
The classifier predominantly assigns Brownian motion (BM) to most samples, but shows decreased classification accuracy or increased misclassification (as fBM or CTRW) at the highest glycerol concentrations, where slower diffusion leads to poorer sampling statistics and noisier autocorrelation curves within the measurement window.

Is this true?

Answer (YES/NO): NO